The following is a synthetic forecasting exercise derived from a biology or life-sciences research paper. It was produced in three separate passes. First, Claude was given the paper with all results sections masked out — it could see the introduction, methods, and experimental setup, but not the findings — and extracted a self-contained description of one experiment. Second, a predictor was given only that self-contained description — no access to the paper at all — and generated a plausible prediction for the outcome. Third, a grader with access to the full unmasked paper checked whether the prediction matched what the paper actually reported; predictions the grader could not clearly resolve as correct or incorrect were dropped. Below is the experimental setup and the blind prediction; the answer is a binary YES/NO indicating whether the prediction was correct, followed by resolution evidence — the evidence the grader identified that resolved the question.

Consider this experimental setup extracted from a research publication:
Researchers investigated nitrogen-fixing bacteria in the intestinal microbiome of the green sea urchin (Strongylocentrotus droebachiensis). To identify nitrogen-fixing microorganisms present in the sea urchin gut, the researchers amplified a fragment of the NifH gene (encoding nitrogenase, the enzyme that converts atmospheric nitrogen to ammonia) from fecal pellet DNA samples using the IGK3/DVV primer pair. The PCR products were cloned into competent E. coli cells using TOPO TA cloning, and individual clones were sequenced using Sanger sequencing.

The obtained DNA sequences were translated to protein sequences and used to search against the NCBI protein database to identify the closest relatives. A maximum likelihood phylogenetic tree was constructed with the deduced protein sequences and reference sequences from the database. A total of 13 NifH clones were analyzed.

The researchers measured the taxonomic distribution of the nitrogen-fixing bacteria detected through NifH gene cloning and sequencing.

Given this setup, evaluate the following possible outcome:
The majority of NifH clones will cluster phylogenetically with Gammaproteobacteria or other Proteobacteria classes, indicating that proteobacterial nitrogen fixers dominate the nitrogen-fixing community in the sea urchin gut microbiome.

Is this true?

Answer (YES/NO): YES